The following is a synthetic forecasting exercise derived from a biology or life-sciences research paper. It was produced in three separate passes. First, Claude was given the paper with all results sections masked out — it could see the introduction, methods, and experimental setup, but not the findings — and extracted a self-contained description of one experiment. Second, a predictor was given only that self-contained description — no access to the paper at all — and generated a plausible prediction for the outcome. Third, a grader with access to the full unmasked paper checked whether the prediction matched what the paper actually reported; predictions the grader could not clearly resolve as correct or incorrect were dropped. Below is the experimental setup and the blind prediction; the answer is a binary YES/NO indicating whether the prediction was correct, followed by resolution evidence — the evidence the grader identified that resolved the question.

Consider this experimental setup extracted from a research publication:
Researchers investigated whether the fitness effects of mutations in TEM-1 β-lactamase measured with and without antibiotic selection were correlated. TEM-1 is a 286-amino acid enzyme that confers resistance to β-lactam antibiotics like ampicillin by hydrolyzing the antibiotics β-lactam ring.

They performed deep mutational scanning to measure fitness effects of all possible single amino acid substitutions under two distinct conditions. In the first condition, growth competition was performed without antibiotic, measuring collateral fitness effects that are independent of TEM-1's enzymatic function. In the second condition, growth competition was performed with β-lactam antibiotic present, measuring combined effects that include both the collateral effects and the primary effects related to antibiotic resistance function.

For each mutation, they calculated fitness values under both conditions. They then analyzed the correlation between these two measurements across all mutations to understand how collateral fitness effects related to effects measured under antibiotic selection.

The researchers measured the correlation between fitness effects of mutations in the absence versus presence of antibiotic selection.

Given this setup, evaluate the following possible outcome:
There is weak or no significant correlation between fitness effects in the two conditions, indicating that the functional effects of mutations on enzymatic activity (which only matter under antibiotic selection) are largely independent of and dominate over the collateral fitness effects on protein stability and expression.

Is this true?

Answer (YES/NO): NO